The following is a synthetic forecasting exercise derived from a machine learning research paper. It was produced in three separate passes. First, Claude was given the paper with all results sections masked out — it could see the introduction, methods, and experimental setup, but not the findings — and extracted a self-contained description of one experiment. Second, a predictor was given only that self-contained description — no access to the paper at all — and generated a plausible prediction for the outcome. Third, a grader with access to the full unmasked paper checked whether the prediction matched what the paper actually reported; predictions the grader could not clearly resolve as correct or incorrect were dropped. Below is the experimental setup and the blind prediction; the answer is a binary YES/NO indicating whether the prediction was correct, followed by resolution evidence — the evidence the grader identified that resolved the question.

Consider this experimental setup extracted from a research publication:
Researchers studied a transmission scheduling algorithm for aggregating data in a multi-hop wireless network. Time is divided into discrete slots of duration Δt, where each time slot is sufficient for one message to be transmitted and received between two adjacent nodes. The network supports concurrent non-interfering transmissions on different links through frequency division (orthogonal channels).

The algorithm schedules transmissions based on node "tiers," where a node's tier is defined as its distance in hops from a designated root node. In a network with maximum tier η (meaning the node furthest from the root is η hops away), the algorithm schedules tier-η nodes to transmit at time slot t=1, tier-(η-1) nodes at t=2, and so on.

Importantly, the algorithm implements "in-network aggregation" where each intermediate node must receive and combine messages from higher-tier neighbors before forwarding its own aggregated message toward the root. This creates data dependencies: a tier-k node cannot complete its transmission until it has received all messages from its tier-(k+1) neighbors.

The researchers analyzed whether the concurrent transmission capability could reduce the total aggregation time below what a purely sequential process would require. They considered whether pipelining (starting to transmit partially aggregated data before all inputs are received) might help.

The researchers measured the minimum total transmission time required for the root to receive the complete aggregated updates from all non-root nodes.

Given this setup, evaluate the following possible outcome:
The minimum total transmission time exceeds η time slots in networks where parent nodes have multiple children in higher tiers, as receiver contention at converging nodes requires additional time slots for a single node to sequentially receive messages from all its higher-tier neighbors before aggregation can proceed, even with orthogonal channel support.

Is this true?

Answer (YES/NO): NO